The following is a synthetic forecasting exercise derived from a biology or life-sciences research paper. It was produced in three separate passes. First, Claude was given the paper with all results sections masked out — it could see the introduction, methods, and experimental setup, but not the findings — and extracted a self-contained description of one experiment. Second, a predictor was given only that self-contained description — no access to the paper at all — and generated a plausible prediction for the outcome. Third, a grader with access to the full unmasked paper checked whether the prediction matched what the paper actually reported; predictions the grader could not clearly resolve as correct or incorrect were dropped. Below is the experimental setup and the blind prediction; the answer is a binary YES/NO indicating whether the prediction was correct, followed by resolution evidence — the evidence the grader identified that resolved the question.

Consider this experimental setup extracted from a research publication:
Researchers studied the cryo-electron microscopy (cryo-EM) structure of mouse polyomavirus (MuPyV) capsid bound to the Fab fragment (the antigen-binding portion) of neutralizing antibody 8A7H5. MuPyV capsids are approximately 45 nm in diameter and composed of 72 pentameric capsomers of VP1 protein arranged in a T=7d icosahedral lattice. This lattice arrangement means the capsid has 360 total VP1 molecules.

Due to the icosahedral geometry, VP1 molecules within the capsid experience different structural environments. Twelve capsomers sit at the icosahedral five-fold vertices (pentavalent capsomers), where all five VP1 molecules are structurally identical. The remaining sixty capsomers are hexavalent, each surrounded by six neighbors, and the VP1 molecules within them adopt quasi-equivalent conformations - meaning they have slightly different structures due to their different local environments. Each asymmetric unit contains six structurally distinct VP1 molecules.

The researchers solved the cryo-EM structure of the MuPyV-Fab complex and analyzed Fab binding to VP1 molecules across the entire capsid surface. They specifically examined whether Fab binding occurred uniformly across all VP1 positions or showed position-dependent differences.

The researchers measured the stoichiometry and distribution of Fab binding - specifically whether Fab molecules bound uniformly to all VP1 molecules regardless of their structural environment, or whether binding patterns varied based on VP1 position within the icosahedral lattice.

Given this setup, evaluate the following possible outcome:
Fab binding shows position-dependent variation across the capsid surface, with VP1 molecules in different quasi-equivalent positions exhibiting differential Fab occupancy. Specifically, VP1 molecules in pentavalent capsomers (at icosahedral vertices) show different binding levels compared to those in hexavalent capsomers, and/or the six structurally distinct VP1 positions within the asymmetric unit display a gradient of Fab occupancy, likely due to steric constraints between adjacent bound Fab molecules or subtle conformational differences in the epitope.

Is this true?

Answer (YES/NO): NO